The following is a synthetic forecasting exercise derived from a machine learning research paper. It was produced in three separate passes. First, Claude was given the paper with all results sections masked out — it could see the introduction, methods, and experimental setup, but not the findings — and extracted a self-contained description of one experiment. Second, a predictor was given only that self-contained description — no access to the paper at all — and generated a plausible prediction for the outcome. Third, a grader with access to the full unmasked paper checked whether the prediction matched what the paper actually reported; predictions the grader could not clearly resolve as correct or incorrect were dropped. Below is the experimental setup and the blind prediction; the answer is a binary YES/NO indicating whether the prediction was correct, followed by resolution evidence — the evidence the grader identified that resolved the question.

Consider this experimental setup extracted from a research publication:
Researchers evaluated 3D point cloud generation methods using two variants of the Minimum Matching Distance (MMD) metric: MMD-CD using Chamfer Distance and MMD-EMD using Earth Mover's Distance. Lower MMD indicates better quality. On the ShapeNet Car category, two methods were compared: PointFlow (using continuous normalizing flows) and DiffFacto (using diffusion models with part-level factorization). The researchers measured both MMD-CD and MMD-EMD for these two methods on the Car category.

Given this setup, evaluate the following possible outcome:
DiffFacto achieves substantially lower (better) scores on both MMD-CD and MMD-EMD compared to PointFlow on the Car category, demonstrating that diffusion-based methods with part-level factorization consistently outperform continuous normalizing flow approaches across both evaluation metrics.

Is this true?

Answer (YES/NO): NO